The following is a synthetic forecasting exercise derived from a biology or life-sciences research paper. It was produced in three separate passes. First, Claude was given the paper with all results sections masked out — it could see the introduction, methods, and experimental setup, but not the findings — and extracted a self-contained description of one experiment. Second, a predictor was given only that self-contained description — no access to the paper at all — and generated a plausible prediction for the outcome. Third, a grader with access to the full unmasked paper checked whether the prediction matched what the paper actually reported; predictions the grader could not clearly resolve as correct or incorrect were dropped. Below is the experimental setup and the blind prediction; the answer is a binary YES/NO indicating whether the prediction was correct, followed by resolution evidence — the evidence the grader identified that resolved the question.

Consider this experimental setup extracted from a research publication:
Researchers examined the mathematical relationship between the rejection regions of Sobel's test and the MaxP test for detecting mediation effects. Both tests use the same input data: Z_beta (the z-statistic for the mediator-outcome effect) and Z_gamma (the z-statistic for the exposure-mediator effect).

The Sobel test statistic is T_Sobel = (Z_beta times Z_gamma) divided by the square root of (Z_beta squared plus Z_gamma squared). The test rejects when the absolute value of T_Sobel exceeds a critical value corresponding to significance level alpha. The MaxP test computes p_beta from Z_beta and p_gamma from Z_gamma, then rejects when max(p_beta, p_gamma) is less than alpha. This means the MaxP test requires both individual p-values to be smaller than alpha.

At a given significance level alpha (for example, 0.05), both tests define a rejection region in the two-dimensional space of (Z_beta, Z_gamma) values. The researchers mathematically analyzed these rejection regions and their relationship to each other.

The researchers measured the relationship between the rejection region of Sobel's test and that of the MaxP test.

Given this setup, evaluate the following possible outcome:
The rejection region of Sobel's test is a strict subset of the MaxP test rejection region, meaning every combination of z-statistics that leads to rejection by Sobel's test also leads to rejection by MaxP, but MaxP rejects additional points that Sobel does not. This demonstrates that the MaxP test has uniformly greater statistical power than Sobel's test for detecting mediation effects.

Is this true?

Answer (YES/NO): YES